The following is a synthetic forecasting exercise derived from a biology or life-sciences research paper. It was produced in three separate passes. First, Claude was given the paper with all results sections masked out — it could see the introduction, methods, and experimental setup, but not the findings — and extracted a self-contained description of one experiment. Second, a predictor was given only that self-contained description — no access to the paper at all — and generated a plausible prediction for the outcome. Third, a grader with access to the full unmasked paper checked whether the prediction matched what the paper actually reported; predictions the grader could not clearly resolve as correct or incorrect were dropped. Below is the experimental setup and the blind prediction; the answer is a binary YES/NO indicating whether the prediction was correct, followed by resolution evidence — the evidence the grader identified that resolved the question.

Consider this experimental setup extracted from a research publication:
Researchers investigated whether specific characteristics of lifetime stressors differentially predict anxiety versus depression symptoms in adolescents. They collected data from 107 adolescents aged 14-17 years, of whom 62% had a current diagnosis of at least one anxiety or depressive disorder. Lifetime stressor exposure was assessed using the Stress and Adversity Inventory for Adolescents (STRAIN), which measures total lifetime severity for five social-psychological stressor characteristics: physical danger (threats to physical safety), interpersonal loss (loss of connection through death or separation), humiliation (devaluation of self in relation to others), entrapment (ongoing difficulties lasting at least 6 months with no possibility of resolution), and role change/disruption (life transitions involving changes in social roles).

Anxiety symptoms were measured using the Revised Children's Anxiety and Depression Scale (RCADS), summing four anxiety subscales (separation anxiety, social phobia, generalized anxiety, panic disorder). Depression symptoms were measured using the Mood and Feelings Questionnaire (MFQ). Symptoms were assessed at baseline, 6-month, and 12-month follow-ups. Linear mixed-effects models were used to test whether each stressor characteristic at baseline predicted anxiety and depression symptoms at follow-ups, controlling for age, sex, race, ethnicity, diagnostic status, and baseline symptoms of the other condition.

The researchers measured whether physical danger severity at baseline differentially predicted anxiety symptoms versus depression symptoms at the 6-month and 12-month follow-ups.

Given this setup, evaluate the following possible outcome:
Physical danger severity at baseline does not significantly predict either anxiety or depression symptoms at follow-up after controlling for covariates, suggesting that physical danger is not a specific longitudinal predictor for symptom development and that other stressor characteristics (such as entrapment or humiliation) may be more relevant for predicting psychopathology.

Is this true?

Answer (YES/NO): NO